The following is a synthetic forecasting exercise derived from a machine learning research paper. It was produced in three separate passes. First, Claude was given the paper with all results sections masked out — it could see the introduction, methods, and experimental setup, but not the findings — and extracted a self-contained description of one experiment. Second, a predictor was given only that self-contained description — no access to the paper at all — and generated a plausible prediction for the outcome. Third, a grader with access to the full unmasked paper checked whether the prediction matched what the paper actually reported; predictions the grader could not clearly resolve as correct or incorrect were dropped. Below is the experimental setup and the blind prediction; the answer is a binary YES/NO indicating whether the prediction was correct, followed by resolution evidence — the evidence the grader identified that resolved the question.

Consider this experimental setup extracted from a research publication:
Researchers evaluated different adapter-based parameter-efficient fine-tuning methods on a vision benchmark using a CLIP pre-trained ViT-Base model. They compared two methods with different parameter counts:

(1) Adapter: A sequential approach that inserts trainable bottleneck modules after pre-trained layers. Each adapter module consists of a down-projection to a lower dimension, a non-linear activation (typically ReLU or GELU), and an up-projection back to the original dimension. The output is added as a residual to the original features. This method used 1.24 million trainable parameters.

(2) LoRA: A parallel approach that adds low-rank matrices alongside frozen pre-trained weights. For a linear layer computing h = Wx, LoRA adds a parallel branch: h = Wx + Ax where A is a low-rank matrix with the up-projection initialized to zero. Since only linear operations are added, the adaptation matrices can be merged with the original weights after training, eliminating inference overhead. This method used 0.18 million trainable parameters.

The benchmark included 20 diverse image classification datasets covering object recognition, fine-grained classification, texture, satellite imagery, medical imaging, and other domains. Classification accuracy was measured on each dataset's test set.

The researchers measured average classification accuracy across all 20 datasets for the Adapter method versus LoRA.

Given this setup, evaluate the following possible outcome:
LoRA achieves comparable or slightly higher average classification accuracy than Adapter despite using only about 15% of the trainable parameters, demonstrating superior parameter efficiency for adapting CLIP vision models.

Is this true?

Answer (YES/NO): NO